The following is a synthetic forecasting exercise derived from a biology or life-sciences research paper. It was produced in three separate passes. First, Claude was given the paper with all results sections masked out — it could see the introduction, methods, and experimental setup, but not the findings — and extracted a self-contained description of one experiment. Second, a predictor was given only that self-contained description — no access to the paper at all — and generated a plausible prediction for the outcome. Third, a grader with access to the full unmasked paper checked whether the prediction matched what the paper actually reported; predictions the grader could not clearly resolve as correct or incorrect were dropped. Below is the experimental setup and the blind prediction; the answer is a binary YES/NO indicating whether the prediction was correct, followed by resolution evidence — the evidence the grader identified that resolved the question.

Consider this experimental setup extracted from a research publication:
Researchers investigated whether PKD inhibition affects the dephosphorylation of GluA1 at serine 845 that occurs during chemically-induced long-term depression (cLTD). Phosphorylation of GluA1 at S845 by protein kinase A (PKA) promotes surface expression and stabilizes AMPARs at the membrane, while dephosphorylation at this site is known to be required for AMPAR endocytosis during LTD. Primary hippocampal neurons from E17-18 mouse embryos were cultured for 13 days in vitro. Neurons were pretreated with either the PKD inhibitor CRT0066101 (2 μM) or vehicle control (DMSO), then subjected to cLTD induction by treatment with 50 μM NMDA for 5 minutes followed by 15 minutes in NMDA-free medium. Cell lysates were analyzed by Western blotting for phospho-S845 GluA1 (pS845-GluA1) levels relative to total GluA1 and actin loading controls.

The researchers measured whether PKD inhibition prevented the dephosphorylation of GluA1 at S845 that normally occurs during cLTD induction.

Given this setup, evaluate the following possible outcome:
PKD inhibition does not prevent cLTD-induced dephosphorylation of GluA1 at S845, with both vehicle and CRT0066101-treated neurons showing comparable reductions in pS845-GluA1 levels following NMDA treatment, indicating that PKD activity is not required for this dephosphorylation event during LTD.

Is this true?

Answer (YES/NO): YES